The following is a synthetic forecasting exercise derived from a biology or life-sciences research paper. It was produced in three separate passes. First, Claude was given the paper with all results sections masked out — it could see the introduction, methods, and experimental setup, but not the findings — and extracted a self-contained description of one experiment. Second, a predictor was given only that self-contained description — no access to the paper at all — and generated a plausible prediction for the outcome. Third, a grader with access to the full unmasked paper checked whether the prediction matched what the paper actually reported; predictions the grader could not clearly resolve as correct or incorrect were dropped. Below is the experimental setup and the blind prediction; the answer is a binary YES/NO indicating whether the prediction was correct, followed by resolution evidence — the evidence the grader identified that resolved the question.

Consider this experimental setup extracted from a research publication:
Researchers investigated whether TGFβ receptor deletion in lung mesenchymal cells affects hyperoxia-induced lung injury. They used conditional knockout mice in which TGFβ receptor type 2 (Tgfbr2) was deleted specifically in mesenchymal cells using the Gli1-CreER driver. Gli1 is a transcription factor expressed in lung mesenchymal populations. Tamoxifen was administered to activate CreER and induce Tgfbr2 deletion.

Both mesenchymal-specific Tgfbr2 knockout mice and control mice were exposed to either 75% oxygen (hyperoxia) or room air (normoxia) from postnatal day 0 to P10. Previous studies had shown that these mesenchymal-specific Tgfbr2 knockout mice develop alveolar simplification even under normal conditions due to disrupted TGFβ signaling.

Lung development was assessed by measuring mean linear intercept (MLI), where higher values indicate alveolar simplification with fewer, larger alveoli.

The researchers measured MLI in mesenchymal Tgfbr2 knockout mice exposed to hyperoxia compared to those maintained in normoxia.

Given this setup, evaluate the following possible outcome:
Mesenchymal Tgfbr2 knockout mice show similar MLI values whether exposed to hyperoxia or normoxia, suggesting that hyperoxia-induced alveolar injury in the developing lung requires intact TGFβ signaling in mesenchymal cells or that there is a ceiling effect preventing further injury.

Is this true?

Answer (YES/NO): NO